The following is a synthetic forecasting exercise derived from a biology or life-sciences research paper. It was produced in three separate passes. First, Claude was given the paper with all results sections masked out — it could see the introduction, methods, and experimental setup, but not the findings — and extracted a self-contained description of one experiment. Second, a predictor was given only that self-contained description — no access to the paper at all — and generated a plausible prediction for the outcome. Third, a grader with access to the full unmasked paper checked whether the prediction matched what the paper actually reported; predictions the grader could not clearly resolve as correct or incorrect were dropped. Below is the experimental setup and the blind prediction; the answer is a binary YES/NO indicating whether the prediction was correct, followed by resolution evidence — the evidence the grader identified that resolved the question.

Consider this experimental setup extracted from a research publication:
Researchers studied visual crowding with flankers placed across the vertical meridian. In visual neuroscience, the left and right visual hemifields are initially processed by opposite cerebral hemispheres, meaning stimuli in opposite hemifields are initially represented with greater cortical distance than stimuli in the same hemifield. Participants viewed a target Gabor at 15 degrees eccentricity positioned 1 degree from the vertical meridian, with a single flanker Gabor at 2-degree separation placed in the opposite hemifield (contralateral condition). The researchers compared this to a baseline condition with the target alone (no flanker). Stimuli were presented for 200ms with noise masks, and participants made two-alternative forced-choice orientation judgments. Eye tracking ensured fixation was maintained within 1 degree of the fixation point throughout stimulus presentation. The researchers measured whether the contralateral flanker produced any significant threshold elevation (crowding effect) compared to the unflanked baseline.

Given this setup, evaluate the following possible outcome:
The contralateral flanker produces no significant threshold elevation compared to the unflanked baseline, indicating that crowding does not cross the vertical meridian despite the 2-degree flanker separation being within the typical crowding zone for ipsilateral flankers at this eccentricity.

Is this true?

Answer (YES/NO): NO